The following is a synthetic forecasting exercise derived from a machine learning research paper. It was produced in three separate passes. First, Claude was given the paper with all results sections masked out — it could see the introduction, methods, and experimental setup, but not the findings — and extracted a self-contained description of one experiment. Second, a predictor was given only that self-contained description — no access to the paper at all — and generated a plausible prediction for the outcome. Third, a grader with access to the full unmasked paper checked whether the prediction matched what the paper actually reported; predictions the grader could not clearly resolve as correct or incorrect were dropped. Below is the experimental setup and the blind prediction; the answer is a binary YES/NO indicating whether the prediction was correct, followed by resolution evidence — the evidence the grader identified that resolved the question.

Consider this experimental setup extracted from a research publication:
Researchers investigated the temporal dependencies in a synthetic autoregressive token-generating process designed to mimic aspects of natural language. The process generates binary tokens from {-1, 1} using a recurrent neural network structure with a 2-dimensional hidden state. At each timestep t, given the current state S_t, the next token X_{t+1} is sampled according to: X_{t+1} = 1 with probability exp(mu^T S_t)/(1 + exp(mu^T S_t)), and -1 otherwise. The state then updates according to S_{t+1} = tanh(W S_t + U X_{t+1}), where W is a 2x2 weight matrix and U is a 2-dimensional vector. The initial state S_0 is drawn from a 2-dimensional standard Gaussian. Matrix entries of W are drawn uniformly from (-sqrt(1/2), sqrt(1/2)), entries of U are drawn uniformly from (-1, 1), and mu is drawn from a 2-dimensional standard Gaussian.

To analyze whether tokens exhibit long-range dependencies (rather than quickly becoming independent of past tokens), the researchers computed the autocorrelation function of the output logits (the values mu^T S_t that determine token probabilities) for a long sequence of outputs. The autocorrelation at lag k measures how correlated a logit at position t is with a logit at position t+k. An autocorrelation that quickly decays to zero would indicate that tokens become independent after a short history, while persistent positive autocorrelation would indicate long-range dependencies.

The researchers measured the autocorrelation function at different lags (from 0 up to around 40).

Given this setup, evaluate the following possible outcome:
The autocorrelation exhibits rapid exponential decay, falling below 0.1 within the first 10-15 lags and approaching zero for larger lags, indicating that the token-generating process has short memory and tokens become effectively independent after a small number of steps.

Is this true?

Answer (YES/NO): NO